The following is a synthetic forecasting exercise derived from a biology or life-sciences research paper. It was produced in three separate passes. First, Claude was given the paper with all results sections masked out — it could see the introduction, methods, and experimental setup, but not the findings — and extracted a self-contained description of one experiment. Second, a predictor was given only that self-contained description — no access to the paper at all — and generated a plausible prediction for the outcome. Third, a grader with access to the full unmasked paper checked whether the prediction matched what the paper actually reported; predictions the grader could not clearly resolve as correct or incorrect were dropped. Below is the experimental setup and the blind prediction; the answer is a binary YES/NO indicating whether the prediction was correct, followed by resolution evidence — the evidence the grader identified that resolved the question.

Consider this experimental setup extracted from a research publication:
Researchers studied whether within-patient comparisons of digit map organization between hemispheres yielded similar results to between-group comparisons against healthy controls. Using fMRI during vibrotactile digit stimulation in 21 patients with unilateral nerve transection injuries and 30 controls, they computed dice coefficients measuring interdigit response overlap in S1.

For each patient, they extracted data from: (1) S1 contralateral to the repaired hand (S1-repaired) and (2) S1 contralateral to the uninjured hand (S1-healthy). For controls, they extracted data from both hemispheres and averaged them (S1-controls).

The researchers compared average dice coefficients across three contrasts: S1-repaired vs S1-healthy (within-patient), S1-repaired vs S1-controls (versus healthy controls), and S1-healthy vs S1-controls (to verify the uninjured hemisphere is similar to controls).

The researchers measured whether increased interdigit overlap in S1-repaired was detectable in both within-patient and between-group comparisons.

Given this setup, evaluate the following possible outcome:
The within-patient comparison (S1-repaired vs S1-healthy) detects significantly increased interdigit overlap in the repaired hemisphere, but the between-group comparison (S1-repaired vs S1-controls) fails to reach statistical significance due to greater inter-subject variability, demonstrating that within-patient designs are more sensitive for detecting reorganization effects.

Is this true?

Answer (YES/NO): NO